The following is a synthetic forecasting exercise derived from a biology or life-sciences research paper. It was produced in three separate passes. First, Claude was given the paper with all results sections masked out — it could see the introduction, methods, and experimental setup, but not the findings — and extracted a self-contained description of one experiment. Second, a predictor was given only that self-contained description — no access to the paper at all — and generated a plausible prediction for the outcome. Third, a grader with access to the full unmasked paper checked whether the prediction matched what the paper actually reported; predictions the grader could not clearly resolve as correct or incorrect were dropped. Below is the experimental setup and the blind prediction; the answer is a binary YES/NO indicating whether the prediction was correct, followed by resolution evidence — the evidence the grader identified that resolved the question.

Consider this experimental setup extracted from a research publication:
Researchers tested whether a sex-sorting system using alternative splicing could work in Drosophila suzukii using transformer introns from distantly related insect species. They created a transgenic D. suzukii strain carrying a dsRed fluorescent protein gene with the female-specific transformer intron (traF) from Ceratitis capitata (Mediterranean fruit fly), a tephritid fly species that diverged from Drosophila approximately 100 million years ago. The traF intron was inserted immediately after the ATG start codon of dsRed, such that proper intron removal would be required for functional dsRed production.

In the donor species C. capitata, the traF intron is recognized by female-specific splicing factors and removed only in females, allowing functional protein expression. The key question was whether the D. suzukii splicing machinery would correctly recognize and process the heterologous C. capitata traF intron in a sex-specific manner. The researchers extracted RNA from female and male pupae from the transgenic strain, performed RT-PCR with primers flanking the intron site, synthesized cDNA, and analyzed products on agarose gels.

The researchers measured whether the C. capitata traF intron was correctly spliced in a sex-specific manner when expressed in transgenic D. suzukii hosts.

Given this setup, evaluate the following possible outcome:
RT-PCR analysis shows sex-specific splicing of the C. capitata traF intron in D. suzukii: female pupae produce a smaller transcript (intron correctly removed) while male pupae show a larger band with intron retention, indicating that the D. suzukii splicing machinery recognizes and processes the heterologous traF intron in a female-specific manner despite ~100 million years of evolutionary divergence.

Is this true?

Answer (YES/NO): NO